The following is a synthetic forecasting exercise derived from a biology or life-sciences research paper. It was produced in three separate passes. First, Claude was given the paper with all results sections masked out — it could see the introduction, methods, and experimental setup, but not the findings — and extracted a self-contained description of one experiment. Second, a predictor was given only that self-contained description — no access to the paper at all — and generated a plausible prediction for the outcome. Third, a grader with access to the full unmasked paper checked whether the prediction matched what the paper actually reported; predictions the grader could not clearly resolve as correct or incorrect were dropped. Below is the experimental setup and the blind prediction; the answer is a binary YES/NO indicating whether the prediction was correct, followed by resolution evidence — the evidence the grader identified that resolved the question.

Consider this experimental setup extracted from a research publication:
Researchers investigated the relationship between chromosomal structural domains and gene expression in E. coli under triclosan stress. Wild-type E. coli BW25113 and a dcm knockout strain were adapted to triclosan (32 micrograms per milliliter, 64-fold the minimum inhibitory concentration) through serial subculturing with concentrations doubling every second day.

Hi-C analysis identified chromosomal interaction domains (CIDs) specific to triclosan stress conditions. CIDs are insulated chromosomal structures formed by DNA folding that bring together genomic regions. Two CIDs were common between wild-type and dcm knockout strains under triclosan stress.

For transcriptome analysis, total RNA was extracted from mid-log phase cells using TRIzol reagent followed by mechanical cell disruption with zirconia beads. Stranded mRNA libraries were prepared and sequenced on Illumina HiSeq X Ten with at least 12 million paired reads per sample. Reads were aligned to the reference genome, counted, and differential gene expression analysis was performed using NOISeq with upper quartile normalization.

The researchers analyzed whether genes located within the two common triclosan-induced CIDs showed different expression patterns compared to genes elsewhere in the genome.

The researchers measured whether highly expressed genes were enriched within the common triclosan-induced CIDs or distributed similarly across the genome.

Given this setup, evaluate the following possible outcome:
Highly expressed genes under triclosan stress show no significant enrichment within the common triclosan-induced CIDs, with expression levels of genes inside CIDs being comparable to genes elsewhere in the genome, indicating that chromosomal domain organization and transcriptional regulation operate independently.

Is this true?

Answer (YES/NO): NO